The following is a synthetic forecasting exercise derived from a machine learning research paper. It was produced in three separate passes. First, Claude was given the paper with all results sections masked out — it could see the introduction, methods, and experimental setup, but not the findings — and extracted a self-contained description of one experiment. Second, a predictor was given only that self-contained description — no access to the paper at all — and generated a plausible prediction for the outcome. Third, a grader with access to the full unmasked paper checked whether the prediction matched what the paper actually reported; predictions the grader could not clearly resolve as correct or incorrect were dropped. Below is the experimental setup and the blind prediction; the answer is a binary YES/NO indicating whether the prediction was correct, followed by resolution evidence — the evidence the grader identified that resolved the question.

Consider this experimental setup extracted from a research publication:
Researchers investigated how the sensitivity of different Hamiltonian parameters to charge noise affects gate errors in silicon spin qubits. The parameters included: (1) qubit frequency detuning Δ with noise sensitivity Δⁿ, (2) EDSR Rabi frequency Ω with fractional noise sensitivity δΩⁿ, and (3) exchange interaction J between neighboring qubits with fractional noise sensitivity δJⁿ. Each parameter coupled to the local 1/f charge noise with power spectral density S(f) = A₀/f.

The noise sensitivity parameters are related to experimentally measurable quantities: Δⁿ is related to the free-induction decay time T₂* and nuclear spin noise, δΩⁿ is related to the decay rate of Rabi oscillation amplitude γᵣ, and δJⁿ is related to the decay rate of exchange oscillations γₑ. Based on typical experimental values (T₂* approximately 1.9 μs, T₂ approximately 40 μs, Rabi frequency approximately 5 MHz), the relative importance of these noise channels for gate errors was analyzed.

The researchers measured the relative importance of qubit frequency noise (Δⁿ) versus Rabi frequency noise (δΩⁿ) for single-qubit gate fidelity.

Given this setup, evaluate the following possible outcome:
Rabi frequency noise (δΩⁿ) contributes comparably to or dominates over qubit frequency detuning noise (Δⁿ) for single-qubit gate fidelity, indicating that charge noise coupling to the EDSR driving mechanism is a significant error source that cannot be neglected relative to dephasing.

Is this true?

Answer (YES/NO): NO